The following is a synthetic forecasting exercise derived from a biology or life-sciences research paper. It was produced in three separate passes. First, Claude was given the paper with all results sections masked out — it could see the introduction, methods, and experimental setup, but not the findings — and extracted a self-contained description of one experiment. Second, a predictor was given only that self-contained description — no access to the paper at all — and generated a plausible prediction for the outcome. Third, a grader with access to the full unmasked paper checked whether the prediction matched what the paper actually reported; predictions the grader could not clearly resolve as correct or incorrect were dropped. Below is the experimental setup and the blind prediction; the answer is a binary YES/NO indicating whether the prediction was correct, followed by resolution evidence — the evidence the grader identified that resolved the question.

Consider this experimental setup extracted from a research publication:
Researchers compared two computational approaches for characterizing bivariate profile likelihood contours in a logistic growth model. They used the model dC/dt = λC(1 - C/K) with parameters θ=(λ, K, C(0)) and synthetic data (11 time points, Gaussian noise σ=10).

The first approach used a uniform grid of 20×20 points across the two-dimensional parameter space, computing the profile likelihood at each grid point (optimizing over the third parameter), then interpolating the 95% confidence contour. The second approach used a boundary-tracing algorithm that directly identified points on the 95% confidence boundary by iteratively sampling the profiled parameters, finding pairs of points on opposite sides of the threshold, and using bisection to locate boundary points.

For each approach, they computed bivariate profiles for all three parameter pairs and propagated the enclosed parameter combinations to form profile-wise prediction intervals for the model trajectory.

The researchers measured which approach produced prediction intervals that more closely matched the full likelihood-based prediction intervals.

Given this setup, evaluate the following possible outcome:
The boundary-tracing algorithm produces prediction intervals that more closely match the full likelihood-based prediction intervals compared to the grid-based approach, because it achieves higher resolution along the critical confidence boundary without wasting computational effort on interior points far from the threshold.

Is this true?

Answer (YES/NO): YES